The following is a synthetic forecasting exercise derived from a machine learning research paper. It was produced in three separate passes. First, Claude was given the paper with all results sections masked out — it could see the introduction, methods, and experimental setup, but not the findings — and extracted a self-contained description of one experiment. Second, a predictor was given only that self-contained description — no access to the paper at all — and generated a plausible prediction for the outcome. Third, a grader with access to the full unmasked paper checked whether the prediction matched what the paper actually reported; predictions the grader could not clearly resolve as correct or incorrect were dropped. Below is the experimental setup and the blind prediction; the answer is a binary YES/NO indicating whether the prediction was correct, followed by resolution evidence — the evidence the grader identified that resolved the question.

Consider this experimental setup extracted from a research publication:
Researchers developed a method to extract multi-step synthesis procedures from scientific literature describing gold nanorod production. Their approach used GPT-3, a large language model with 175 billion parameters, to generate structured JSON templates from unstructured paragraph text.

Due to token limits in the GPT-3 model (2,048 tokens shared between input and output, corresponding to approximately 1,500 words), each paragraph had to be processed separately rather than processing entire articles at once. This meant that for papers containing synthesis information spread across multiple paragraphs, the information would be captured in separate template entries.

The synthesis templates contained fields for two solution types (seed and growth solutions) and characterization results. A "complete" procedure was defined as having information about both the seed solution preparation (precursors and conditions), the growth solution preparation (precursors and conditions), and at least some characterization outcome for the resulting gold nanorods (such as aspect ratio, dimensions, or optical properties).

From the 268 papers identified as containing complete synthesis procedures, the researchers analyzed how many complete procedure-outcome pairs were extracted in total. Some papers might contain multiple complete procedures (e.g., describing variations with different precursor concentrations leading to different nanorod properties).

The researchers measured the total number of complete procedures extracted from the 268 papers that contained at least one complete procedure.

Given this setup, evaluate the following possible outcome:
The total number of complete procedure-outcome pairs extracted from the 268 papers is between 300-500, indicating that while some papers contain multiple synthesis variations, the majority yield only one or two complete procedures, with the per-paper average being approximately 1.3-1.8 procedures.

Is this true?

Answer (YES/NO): NO